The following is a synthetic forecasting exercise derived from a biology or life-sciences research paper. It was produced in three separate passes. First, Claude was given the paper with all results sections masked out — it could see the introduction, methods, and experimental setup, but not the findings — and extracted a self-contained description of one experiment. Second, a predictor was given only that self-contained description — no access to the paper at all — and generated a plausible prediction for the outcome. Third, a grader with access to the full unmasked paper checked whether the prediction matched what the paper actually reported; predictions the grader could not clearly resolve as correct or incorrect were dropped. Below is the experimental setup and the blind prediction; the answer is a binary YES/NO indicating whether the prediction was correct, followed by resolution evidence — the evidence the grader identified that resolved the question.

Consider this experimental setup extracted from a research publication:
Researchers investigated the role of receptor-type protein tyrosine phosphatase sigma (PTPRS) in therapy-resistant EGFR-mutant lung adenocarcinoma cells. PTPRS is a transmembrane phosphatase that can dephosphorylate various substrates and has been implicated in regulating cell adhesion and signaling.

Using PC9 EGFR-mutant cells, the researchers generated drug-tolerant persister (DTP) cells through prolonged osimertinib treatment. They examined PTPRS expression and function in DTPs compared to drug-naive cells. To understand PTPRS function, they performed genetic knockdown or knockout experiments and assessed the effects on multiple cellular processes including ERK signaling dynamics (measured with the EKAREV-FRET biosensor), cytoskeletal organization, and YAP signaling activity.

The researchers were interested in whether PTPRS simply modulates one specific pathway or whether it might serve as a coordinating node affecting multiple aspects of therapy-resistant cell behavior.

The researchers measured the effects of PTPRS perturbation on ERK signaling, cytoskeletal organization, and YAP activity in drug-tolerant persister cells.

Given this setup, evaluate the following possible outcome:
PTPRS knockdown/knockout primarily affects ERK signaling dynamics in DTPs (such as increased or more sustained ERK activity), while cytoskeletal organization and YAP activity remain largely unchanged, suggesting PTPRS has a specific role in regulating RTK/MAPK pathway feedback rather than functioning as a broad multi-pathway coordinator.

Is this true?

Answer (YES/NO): NO